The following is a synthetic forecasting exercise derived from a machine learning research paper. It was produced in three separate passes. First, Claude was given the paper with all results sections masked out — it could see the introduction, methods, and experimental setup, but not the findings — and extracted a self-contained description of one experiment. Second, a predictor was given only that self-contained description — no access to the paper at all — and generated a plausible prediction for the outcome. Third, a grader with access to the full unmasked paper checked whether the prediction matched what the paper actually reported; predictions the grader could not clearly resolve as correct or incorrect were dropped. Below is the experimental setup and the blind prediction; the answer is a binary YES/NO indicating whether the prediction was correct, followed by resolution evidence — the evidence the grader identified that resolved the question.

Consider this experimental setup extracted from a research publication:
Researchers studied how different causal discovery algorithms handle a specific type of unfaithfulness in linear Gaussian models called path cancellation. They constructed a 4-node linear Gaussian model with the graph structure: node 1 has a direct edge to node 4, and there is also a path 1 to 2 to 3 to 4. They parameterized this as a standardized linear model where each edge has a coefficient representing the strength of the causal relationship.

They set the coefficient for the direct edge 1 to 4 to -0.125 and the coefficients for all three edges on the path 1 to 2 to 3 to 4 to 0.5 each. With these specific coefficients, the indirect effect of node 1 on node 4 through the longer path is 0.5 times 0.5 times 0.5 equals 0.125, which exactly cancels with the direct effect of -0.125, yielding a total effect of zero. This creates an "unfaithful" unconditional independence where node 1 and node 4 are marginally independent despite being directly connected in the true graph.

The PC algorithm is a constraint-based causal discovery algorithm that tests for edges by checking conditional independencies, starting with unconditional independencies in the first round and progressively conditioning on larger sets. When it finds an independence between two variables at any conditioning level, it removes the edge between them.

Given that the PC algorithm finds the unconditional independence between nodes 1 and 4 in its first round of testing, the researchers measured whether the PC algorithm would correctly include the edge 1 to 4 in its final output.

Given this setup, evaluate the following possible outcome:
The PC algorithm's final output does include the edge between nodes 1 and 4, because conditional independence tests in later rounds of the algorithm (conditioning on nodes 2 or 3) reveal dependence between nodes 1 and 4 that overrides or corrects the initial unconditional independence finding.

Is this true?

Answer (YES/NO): NO